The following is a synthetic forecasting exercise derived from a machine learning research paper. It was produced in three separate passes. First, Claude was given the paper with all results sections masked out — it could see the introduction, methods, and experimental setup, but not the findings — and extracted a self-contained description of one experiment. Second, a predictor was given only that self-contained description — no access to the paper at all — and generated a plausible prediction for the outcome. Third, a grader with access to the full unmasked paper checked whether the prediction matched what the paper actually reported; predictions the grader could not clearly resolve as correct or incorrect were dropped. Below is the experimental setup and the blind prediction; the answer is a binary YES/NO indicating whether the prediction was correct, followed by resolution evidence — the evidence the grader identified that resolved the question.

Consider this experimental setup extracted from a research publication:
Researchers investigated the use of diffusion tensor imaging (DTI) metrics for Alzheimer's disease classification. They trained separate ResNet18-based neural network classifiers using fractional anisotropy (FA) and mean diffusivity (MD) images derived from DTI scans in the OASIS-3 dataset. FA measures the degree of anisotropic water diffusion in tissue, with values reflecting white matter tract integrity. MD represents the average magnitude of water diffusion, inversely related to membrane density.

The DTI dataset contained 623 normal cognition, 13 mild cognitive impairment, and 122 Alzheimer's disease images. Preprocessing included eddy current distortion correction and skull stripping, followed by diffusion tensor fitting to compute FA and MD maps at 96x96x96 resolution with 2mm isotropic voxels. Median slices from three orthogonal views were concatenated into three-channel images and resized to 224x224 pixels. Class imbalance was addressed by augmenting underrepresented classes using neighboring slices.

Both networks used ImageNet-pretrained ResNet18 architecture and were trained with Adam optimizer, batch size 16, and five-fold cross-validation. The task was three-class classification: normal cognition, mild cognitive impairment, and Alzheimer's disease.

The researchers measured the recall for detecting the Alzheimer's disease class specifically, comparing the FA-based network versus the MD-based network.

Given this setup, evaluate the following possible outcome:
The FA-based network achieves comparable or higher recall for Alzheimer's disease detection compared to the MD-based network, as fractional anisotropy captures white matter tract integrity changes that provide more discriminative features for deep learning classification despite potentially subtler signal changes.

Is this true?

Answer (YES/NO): NO